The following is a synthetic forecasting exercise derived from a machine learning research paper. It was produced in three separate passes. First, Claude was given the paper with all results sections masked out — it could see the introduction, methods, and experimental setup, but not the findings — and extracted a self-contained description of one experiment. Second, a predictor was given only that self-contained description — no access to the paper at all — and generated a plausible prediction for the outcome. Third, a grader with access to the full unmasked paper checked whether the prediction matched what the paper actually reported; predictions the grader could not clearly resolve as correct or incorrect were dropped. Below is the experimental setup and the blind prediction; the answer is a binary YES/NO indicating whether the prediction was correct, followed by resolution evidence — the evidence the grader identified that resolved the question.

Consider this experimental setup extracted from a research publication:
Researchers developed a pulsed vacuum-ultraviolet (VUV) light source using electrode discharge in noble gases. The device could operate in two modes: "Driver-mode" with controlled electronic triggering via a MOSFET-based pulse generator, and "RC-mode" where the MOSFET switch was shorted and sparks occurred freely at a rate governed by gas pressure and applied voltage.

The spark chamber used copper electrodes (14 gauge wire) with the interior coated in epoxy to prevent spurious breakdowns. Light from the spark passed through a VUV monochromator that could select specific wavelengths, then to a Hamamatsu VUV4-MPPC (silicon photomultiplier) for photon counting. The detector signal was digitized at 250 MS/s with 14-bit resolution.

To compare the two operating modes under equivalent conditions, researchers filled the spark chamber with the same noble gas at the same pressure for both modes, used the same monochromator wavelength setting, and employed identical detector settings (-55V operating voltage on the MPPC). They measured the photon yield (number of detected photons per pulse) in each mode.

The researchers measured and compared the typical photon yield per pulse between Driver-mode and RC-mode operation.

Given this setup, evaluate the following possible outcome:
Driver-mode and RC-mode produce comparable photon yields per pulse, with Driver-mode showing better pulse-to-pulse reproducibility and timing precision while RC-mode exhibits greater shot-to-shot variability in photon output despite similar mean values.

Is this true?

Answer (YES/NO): NO